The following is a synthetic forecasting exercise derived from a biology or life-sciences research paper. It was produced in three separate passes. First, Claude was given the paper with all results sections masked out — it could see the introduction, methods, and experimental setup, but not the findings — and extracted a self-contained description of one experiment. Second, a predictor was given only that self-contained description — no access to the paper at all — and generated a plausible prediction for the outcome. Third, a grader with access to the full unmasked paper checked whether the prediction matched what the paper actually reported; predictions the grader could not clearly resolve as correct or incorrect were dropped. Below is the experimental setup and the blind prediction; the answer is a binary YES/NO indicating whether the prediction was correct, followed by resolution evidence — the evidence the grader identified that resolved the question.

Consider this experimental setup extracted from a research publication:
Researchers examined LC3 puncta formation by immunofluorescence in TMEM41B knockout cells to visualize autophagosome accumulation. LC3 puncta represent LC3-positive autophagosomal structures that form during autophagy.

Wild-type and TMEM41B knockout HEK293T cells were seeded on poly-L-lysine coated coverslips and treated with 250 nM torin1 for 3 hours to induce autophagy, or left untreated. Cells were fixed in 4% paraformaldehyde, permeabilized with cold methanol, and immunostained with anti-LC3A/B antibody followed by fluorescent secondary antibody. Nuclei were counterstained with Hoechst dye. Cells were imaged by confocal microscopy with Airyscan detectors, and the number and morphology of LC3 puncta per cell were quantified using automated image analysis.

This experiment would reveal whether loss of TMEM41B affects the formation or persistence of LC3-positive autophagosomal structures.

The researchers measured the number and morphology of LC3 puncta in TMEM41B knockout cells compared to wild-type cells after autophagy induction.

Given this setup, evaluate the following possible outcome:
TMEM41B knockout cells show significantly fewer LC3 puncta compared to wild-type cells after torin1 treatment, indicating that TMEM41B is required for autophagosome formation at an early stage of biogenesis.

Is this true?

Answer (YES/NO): NO